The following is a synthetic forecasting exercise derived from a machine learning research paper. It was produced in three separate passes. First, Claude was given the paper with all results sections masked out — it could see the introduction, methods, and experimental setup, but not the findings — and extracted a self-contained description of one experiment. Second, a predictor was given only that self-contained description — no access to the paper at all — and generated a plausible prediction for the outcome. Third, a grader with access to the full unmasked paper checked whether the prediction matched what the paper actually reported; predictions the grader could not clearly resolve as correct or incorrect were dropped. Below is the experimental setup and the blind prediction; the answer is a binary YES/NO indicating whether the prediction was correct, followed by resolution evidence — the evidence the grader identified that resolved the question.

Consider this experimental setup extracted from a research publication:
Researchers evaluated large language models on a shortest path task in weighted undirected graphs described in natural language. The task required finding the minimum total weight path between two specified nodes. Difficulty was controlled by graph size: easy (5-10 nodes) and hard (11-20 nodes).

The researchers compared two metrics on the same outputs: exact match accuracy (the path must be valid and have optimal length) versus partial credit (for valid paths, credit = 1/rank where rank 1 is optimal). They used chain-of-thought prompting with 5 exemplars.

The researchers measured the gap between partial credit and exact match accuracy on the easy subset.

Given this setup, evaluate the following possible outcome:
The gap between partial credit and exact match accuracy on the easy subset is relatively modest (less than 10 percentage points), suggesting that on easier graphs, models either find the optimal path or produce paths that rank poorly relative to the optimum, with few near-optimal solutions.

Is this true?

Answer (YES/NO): NO